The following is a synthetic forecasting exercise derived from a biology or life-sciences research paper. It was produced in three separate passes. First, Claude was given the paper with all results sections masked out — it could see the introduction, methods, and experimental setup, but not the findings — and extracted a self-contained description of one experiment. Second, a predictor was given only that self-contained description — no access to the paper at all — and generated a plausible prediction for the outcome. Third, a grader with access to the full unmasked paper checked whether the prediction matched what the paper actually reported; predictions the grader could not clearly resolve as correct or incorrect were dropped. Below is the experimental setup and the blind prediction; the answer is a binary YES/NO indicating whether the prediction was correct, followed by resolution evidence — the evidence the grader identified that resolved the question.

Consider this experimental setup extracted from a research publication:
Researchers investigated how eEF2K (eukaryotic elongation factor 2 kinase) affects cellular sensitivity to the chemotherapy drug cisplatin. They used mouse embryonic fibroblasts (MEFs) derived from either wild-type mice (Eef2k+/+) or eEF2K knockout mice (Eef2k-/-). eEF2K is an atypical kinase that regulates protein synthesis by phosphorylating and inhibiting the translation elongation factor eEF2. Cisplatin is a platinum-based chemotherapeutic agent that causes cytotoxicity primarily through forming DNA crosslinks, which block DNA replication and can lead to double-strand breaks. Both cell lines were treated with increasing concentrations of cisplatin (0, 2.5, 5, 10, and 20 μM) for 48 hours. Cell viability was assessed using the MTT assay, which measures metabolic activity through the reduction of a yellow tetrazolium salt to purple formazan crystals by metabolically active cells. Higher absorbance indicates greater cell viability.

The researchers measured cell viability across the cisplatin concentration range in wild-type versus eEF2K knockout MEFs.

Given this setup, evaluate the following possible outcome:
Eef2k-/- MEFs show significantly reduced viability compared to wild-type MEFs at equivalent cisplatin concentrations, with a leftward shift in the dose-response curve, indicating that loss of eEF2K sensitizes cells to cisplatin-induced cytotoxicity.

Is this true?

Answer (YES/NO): NO